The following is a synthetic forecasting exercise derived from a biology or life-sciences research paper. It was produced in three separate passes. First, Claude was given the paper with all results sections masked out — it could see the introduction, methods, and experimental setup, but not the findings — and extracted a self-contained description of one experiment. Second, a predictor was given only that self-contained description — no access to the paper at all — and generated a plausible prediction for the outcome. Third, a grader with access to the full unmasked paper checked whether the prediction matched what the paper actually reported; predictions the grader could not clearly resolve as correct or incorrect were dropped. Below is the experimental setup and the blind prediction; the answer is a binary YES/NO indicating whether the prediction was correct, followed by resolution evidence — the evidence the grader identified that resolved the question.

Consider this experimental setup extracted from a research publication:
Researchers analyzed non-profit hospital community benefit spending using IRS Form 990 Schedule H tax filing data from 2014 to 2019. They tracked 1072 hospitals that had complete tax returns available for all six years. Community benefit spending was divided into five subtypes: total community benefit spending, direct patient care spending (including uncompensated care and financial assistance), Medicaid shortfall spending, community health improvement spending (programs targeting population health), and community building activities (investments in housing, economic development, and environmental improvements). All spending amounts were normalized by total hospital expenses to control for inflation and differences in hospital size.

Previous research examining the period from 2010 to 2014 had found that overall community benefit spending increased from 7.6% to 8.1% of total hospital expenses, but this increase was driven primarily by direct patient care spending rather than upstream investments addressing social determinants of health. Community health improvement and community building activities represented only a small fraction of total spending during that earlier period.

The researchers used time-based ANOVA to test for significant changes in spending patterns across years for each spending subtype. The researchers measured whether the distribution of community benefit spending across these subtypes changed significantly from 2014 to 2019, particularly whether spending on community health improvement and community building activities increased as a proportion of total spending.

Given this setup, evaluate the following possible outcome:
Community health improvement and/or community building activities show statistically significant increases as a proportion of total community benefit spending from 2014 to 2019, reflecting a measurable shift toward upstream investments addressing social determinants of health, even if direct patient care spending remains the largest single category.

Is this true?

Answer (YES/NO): NO